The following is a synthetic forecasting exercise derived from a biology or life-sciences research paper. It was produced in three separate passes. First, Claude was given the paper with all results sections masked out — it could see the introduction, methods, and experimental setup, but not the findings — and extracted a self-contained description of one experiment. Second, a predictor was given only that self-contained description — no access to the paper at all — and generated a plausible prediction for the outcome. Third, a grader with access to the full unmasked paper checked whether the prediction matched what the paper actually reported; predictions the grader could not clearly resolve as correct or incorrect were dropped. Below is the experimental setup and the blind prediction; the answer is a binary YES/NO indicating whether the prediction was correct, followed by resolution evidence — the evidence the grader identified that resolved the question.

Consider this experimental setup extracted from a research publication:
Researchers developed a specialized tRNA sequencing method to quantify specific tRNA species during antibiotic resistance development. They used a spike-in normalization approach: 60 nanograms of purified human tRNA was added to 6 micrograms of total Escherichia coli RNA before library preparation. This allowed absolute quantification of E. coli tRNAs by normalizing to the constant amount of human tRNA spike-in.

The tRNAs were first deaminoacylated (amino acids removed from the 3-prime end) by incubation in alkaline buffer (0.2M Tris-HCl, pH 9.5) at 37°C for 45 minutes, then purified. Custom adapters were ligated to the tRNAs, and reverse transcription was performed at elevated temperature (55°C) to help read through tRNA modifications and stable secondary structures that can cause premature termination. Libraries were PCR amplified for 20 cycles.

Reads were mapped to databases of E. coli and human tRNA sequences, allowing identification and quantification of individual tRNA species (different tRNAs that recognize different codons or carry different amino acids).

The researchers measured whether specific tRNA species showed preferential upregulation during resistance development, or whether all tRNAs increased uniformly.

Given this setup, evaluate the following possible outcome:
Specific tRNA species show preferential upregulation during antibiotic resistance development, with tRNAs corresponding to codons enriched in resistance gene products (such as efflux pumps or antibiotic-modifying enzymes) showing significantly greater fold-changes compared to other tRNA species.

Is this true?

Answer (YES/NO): NO